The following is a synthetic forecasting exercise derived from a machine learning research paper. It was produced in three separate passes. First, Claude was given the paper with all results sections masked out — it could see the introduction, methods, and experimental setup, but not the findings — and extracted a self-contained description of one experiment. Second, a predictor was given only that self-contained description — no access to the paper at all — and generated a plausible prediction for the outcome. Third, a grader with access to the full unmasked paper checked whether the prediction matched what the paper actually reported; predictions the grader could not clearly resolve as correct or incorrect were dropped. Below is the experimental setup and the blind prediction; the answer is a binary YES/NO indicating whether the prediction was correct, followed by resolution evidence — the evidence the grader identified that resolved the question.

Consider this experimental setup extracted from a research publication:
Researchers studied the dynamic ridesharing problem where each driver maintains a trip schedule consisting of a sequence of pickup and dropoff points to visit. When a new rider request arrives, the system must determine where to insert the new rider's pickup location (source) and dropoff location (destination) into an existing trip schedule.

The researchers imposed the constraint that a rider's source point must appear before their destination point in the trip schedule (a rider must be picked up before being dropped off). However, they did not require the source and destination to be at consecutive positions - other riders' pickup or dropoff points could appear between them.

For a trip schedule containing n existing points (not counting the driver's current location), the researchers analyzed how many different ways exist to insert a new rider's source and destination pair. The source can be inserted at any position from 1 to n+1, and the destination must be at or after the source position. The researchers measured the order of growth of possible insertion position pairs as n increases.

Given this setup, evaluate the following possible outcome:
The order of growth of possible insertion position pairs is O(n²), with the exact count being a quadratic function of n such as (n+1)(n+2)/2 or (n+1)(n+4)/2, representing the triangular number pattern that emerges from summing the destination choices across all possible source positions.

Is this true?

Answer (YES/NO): YES